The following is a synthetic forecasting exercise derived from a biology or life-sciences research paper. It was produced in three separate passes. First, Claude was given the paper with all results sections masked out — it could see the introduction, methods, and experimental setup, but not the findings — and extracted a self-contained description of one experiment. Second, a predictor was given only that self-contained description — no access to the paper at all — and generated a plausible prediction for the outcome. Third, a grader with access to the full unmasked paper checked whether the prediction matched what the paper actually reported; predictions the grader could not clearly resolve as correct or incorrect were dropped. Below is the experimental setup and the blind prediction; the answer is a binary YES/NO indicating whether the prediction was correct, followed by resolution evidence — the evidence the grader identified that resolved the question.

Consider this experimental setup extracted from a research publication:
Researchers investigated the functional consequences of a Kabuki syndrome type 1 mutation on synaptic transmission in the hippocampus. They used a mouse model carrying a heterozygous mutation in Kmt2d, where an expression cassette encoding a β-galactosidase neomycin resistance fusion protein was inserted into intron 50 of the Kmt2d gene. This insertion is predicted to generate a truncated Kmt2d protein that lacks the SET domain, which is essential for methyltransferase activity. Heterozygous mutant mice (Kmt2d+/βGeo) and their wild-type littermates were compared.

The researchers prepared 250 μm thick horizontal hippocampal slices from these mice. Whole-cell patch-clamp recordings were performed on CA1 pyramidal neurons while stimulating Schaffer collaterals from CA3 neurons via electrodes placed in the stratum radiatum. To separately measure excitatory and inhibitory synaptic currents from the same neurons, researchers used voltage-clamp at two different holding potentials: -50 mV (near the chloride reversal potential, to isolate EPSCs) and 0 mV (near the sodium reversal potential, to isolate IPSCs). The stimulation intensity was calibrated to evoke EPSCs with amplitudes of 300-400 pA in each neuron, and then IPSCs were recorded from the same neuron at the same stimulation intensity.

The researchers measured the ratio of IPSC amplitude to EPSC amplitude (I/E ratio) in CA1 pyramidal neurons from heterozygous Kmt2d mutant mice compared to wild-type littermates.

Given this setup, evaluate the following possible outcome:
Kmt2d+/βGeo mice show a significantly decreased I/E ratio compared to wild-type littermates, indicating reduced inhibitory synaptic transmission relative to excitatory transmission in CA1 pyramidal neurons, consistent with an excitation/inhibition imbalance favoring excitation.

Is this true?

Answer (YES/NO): NO